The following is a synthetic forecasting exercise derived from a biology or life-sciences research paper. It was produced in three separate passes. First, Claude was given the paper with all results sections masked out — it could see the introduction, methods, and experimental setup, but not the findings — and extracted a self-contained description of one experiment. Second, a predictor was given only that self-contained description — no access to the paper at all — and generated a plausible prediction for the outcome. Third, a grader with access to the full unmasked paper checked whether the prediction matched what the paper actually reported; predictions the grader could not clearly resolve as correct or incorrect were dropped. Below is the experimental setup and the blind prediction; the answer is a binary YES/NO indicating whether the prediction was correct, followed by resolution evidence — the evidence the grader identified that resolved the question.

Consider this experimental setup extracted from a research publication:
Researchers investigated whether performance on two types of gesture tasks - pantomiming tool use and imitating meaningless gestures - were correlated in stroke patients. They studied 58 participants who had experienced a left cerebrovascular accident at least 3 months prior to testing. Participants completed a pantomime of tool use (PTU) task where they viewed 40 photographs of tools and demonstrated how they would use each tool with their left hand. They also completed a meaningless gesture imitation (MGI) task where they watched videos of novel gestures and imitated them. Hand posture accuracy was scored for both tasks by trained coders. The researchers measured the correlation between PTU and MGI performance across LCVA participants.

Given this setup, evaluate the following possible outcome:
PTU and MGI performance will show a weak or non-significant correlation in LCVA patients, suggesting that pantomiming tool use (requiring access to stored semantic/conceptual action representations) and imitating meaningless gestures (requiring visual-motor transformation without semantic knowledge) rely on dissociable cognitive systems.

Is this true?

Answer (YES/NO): NO